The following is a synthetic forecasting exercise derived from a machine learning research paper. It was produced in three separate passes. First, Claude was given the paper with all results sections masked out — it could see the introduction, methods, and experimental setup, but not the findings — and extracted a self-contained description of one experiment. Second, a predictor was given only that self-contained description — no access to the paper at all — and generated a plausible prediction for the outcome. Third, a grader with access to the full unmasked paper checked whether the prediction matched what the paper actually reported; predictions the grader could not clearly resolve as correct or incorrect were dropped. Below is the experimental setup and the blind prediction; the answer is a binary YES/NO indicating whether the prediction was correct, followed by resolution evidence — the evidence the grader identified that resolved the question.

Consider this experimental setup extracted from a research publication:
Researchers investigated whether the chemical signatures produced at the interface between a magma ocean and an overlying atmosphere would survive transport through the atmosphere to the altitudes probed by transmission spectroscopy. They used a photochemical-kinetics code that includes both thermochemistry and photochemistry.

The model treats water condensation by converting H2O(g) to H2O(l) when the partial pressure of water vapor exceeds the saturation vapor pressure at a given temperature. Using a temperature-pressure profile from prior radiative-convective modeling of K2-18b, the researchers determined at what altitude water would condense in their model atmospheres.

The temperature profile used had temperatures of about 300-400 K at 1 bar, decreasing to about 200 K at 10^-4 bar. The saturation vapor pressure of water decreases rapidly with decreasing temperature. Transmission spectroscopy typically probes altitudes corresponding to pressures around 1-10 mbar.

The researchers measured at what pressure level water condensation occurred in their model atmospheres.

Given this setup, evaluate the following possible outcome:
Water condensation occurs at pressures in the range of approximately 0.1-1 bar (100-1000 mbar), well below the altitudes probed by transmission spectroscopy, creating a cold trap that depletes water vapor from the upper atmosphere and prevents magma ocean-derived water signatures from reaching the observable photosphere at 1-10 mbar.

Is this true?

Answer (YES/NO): YES